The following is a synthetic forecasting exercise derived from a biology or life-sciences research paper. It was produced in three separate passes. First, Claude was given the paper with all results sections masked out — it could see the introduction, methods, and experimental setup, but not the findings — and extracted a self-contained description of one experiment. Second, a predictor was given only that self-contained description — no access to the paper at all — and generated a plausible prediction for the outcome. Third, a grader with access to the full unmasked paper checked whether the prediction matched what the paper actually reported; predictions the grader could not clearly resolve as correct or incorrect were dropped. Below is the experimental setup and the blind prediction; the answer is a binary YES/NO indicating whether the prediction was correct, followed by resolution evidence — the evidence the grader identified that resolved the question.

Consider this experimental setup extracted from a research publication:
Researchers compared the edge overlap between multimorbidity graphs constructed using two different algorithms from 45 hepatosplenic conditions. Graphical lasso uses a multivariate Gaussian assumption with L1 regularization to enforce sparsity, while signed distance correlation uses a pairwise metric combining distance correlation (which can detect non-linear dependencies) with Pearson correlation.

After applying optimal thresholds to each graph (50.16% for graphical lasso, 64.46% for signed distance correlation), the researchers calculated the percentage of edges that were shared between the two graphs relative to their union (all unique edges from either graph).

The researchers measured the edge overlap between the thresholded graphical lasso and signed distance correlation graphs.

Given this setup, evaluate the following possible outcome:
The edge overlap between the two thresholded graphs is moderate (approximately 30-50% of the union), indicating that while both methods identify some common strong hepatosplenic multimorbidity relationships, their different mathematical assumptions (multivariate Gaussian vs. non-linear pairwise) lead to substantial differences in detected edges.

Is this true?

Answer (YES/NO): NO